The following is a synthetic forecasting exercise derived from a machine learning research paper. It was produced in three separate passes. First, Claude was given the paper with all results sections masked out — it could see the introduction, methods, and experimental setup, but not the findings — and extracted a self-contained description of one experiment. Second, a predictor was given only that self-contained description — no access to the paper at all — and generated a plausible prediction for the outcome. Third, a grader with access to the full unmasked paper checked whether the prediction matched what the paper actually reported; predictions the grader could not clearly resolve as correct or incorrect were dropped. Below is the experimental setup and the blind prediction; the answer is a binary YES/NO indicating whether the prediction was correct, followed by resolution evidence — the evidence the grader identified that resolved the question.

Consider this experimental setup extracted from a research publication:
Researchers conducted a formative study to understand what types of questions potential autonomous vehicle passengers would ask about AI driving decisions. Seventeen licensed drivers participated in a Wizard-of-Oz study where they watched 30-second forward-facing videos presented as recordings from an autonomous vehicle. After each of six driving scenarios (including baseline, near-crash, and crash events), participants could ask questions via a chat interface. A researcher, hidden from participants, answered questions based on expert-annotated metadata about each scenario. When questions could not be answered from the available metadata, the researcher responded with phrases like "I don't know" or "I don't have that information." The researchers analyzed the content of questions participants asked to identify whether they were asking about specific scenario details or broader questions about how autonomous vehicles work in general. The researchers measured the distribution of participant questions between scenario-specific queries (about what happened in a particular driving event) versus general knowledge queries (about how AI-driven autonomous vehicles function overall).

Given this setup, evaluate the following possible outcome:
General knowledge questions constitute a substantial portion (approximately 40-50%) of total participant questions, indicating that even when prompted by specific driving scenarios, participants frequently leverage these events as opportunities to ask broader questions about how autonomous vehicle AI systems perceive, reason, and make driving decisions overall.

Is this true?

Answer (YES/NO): NO